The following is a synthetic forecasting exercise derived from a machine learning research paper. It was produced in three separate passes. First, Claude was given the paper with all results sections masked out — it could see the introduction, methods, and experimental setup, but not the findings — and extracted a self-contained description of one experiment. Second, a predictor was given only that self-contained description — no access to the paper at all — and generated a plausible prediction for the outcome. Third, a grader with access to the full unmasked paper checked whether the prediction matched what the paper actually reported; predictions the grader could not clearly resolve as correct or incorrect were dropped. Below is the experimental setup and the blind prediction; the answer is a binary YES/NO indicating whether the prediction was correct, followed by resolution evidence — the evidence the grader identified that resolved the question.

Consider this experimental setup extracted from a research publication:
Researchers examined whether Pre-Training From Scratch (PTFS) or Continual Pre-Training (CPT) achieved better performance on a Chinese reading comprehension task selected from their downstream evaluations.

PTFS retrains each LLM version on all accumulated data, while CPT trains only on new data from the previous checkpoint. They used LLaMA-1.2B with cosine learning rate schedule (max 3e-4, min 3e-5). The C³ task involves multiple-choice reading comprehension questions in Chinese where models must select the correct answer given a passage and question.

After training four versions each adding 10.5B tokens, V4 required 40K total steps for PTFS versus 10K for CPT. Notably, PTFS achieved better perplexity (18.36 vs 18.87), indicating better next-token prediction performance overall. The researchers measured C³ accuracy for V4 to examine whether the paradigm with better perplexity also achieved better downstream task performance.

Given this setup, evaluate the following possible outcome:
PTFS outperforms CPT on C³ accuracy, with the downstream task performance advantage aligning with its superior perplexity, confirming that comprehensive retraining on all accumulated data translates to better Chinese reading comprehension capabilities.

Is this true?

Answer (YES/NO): NO